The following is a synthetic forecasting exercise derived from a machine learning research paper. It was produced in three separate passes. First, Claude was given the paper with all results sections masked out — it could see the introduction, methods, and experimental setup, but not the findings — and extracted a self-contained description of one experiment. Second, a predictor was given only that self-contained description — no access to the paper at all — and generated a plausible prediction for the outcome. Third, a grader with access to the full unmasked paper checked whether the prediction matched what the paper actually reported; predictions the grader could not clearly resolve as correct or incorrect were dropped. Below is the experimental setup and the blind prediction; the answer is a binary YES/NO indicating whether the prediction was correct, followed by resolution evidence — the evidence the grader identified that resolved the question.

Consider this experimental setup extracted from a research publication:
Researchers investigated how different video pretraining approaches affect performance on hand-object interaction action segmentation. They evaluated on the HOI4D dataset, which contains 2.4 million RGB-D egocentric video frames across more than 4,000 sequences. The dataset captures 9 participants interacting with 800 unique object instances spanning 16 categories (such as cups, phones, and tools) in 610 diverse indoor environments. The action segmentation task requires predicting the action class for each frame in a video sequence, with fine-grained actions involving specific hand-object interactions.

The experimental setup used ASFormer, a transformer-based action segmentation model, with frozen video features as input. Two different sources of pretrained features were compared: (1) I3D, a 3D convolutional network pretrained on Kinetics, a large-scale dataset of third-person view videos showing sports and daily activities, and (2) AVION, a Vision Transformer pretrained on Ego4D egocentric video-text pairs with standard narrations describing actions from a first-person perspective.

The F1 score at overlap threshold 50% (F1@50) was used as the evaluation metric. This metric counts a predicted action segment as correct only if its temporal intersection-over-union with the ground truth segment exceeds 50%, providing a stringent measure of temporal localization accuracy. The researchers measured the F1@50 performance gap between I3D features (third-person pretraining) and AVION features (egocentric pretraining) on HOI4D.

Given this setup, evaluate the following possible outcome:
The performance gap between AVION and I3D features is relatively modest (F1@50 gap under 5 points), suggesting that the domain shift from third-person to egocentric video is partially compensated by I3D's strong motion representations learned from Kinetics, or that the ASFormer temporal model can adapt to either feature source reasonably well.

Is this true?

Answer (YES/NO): NO